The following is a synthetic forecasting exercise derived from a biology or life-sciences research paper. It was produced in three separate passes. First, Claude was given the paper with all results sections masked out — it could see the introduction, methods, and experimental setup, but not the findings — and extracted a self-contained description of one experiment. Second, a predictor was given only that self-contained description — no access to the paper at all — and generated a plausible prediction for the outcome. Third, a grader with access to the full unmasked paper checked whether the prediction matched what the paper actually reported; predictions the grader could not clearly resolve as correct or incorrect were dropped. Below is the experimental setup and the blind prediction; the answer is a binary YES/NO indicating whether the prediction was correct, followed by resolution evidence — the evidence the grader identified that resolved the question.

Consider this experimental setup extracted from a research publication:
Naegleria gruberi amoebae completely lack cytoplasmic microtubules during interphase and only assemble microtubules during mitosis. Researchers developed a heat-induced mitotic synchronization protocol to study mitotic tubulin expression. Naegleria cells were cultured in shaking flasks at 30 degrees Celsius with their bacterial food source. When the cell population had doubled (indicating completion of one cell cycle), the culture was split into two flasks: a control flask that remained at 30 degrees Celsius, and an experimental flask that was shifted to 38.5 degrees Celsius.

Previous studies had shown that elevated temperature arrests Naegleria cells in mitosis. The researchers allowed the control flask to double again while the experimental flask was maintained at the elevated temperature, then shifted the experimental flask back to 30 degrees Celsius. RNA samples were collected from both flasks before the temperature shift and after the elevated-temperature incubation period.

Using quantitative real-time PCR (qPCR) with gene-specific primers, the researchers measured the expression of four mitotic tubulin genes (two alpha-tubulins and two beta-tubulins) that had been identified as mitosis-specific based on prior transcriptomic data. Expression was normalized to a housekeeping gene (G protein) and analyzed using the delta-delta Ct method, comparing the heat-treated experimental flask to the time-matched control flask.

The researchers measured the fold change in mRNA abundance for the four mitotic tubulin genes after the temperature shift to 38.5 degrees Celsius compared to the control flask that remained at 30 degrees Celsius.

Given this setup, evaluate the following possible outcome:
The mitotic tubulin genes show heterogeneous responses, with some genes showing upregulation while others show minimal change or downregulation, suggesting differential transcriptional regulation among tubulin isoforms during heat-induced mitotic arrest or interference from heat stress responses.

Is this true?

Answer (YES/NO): NO